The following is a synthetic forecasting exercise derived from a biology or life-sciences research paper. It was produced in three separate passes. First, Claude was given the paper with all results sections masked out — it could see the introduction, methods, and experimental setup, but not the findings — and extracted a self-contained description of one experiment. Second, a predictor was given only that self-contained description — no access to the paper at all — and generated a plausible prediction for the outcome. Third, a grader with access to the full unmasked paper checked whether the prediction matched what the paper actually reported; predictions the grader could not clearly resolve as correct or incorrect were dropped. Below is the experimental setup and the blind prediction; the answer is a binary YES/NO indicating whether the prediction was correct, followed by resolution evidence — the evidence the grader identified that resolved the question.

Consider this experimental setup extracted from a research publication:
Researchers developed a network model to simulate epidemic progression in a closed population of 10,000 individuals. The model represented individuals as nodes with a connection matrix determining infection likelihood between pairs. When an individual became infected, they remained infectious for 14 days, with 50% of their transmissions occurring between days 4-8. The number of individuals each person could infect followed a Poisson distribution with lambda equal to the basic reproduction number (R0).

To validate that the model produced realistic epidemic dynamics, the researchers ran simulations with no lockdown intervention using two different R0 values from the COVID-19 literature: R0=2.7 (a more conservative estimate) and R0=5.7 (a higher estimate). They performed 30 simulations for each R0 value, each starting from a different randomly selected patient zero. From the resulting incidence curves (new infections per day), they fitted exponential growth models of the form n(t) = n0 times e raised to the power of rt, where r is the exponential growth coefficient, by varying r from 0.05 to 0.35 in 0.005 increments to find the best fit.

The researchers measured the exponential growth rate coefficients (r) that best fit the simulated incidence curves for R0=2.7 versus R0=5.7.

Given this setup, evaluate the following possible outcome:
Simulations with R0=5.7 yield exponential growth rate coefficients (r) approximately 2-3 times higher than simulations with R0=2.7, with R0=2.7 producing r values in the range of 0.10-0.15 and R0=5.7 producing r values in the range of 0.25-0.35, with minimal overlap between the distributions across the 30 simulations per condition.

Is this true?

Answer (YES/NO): NO